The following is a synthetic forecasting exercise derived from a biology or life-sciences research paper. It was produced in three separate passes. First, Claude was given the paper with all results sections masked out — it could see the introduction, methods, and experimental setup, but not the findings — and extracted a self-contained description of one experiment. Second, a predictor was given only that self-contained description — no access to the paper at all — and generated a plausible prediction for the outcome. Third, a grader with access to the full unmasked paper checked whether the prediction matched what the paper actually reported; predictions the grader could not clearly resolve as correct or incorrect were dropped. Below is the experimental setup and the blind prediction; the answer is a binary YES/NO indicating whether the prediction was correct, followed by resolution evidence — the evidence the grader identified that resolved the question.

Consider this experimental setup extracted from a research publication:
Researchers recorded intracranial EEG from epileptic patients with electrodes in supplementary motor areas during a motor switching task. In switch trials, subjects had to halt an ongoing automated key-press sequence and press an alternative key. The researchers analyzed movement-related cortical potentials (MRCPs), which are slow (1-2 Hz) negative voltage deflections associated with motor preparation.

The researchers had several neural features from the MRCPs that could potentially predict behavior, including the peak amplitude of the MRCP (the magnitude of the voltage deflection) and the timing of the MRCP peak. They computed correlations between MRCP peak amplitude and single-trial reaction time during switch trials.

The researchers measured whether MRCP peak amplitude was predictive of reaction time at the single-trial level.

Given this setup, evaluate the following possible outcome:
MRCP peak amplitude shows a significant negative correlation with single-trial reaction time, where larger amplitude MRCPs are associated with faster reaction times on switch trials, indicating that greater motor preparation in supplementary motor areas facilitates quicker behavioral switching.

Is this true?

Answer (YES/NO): NO